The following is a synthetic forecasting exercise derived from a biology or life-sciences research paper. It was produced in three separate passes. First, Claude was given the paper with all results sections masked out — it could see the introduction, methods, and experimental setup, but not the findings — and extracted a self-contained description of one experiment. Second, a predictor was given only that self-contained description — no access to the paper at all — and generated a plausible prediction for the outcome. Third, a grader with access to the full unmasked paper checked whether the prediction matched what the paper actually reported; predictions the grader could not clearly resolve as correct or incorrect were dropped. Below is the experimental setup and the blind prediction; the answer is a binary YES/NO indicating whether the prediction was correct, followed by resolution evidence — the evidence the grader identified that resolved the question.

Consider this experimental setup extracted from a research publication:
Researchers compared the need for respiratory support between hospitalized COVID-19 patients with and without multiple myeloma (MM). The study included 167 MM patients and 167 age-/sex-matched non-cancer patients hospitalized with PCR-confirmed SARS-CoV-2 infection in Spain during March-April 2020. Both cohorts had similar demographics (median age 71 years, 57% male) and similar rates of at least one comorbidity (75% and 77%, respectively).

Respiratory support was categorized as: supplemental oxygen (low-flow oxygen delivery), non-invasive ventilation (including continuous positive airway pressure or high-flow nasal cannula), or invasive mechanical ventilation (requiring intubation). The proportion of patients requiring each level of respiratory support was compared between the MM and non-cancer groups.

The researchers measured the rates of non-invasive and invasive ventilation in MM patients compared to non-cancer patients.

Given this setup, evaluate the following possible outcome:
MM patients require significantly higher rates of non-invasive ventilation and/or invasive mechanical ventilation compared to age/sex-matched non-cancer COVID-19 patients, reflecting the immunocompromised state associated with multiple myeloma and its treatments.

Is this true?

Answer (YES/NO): NO